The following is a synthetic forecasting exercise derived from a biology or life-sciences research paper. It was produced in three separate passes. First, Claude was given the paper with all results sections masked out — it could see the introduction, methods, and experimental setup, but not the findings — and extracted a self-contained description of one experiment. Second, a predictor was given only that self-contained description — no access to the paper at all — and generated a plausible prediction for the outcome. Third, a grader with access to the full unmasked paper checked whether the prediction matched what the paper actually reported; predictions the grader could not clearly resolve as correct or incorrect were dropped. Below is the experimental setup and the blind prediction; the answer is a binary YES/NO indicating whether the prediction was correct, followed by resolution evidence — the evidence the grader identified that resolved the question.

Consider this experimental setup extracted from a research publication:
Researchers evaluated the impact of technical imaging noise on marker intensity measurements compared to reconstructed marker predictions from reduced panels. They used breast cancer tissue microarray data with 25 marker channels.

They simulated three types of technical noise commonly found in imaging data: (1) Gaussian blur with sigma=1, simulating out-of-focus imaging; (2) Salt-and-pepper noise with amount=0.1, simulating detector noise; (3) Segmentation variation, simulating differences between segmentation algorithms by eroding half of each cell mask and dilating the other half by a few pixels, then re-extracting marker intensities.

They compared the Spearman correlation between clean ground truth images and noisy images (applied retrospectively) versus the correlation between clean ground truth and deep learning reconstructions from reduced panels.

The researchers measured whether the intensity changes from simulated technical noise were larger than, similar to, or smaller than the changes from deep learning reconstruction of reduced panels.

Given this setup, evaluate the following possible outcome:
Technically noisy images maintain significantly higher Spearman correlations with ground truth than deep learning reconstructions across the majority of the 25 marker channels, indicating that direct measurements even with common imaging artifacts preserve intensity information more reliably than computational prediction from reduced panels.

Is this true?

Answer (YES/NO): NO